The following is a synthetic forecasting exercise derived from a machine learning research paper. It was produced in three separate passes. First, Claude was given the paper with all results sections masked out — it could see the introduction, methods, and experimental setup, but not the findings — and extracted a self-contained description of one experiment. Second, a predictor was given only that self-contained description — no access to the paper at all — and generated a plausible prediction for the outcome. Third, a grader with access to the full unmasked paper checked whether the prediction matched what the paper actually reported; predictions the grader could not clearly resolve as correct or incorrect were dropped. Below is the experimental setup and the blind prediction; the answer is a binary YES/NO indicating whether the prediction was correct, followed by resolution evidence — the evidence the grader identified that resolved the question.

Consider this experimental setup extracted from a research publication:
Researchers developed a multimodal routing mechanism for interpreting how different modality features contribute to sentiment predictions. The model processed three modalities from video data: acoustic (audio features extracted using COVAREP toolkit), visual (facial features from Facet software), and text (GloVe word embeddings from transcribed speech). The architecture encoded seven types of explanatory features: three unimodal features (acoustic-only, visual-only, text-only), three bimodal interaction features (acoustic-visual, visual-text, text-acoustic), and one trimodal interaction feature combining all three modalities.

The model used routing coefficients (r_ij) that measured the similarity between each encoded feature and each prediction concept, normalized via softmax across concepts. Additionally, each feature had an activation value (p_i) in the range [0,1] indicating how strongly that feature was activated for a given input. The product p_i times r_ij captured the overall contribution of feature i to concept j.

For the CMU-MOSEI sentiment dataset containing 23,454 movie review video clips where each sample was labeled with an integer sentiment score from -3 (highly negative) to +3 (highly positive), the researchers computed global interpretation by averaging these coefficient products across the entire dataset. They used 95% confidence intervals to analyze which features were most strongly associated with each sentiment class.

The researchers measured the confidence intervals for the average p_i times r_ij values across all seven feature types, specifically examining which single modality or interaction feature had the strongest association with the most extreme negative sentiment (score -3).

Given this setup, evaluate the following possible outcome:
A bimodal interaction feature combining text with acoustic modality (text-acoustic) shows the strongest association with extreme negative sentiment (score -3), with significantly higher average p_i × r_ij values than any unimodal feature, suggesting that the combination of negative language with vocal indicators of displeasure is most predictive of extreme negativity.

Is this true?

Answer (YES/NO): NO